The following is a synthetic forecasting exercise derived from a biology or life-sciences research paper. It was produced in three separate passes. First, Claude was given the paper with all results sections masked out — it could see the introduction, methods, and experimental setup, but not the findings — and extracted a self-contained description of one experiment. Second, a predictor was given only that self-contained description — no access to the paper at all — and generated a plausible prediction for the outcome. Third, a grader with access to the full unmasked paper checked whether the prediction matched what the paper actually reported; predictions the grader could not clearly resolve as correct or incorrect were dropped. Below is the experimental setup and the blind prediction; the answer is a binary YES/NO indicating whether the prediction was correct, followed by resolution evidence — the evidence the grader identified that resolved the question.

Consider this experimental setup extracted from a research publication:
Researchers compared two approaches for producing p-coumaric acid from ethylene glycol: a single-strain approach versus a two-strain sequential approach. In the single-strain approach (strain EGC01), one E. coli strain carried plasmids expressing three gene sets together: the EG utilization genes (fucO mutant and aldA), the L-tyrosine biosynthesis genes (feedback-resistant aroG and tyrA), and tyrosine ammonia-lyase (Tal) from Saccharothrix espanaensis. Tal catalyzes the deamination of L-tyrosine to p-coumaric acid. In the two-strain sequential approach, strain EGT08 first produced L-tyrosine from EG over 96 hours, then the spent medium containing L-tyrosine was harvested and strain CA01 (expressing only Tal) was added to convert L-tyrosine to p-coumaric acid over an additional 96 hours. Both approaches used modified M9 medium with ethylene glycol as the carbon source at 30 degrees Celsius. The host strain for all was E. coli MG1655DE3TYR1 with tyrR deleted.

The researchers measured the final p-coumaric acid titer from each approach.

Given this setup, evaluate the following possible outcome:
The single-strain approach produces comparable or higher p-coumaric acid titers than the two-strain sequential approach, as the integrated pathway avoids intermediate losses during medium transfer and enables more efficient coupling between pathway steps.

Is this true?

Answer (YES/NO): NO